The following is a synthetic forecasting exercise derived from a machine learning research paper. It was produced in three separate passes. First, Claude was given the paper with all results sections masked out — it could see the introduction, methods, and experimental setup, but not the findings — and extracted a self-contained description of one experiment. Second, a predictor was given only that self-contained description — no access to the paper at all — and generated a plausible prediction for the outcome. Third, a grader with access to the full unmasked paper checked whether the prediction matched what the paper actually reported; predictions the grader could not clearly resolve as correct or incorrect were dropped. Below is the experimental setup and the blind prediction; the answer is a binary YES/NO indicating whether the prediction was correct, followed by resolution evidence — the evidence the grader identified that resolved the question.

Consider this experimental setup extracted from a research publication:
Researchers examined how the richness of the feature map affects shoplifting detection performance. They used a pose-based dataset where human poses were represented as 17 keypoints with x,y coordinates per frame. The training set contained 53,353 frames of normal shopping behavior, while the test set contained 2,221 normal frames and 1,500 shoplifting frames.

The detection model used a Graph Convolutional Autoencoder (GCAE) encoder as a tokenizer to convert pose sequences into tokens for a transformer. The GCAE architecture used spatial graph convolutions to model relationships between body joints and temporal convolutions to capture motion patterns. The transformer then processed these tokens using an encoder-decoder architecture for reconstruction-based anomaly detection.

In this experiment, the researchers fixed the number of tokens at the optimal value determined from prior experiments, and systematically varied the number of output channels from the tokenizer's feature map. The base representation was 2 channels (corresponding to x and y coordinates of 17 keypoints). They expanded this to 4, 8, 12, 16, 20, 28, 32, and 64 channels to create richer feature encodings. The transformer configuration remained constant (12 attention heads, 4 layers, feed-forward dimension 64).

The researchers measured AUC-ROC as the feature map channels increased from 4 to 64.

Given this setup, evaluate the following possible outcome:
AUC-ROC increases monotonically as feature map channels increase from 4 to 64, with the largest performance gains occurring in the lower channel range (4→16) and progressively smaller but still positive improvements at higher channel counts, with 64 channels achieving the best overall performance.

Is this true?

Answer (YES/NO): NO